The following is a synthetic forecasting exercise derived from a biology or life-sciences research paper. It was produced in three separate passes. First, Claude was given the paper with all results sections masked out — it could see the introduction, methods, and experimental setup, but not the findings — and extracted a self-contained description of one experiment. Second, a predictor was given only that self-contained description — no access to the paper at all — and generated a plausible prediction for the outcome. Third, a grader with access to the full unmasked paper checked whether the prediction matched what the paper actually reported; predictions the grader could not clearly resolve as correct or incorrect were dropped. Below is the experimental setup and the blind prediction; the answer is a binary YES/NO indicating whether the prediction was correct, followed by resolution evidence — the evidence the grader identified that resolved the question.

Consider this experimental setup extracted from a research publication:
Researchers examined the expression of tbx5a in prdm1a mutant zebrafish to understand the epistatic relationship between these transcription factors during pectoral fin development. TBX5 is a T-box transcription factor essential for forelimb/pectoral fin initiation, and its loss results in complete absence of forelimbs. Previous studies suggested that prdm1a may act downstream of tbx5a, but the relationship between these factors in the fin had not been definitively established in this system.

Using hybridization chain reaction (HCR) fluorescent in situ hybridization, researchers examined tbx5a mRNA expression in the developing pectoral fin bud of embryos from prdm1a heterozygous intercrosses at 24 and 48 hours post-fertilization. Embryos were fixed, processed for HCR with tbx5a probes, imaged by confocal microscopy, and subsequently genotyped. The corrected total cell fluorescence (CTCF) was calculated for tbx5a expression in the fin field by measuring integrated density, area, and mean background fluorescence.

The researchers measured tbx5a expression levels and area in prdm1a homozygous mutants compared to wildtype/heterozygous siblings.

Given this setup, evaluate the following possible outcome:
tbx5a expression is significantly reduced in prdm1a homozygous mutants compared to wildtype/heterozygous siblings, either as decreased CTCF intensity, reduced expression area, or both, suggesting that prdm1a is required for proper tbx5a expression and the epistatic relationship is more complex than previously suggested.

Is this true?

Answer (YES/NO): NO